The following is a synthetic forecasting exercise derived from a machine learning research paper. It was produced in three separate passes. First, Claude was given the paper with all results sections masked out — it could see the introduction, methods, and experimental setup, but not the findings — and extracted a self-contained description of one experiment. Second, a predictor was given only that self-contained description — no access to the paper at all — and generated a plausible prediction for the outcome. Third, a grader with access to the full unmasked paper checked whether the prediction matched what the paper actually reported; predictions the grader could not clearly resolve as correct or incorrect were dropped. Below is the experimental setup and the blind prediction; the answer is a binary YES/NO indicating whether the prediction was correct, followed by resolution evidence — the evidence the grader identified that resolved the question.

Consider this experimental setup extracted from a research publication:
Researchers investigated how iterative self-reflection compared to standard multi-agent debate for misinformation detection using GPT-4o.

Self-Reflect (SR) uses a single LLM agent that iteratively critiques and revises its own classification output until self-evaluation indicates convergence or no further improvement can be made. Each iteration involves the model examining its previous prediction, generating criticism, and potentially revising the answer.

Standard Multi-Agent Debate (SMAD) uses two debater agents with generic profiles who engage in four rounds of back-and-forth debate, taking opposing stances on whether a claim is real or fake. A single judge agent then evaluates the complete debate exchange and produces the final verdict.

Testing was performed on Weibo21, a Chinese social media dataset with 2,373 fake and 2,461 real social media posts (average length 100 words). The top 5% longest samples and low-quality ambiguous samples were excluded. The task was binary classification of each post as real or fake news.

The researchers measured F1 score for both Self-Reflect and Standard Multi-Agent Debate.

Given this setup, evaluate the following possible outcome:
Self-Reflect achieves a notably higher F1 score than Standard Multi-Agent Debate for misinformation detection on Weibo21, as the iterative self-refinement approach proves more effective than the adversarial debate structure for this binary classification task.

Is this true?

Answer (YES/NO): NO